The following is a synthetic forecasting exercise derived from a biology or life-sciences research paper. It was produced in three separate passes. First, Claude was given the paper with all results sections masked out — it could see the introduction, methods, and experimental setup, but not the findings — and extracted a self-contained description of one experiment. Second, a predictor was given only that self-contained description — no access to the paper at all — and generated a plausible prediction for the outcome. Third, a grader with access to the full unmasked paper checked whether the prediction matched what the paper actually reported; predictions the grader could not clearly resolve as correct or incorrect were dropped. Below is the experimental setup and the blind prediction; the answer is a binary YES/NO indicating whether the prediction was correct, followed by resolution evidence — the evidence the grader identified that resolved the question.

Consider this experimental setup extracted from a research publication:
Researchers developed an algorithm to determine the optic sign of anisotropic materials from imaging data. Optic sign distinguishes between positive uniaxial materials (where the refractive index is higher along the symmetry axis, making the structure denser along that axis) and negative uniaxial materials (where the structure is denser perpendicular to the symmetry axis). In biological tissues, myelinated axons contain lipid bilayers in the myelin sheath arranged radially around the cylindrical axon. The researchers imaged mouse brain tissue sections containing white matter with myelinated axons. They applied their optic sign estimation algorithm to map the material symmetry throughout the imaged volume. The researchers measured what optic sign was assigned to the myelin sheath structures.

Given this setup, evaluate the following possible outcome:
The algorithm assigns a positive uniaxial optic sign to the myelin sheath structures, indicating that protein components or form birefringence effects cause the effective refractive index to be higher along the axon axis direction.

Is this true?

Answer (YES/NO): NO